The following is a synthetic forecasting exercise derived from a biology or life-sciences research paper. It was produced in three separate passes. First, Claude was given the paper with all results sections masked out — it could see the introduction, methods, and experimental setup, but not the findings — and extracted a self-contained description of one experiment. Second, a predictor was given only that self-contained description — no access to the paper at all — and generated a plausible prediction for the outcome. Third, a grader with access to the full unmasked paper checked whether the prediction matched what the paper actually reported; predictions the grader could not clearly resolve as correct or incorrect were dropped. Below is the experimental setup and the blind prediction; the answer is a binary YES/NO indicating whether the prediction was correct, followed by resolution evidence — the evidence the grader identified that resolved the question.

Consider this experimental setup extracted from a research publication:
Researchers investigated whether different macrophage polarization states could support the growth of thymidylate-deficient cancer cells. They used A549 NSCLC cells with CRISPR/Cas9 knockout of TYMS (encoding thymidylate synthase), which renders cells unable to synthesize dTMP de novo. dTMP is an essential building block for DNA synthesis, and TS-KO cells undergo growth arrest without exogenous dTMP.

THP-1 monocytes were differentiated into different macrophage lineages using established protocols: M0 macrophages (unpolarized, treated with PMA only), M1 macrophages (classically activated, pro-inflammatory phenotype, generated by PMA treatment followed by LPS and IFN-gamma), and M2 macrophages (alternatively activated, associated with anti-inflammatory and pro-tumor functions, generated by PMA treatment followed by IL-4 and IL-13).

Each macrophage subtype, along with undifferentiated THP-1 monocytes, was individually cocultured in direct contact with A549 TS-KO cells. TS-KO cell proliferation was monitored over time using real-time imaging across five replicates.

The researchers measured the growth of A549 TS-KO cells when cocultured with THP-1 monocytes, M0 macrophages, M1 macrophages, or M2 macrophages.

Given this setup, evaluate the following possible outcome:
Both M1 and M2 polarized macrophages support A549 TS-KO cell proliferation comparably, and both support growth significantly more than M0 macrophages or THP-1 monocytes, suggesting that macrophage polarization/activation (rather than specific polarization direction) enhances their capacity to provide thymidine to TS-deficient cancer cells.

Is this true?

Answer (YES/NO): NO